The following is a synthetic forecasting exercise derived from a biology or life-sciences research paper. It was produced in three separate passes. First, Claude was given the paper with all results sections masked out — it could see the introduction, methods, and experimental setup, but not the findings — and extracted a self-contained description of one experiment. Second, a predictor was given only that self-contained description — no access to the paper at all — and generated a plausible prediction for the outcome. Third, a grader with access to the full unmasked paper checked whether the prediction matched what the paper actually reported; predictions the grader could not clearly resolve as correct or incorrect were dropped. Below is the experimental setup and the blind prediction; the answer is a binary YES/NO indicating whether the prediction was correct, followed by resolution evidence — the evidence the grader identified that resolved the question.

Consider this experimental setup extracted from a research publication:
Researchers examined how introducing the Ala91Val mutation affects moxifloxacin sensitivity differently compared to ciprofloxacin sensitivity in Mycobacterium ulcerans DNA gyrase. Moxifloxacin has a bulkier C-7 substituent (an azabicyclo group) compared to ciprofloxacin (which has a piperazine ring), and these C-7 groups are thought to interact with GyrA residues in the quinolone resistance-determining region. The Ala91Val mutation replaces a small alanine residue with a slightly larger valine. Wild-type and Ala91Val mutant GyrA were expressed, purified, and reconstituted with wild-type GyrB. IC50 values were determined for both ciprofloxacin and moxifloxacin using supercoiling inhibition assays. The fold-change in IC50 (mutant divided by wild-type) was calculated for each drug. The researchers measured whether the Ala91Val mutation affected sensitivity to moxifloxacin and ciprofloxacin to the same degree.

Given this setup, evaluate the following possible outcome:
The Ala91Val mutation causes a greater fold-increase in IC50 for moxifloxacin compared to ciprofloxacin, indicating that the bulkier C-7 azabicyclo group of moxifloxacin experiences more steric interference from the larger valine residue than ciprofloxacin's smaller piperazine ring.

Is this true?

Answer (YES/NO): NO